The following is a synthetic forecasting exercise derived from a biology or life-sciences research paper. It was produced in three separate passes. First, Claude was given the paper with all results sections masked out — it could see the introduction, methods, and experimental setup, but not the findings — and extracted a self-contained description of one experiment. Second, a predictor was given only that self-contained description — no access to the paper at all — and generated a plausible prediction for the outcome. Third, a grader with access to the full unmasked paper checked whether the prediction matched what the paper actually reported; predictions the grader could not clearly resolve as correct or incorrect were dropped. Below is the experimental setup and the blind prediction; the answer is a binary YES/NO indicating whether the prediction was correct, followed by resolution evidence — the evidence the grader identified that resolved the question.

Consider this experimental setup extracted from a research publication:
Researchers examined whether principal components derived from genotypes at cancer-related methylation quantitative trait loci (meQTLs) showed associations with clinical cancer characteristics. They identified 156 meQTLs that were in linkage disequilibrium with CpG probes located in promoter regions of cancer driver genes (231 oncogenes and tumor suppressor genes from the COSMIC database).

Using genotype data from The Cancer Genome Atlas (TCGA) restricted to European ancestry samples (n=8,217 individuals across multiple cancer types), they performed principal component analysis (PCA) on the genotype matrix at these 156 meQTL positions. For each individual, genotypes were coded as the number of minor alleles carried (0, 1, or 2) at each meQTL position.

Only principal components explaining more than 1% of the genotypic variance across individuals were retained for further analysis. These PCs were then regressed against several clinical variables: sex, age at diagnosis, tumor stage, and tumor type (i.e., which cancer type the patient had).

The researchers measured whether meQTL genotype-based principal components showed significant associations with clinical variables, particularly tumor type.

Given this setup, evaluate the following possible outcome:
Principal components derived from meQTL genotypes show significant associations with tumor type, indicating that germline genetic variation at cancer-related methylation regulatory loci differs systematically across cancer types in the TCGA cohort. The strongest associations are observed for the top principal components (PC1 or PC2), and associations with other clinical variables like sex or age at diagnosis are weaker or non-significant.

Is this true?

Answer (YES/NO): NO